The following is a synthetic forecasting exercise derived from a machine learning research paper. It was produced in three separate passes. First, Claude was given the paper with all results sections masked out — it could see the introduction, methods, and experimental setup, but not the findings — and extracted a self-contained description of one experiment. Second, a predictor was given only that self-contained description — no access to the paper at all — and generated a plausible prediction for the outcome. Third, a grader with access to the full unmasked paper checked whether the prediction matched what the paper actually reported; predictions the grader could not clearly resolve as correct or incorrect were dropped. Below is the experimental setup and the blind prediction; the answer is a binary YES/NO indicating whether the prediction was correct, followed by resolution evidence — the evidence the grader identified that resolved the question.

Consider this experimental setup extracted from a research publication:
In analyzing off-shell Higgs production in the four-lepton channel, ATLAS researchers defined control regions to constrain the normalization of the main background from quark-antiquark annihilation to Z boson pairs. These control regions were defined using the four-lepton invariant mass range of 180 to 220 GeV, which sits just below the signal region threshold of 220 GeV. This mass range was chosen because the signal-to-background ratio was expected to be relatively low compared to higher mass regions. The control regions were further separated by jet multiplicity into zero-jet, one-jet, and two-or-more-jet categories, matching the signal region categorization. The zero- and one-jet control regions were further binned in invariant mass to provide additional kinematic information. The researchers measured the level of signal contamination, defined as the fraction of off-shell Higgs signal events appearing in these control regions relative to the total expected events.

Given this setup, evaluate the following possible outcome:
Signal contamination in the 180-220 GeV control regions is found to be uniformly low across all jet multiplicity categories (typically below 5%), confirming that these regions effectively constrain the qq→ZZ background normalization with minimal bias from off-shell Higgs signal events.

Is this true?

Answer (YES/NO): YES